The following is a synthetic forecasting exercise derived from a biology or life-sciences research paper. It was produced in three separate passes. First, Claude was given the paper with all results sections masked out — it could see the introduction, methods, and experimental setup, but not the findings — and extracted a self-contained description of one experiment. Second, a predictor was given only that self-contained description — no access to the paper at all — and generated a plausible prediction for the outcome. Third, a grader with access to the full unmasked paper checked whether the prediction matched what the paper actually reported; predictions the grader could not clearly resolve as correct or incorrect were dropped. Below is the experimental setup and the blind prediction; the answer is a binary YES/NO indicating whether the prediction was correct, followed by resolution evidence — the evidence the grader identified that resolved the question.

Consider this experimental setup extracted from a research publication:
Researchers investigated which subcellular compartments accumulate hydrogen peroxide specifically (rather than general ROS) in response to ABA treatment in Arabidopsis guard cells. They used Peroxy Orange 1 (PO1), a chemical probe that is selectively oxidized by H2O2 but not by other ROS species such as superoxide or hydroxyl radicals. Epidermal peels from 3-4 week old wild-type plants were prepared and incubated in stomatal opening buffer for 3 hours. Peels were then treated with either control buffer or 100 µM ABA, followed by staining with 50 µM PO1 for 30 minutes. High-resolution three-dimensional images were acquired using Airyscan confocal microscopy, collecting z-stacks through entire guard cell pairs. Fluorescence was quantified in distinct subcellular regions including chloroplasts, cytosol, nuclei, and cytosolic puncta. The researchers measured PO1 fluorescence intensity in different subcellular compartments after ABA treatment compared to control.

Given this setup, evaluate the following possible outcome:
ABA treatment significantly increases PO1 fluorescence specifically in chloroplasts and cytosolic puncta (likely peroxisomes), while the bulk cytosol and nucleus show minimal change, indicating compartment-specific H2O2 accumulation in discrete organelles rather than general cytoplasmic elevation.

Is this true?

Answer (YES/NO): NO